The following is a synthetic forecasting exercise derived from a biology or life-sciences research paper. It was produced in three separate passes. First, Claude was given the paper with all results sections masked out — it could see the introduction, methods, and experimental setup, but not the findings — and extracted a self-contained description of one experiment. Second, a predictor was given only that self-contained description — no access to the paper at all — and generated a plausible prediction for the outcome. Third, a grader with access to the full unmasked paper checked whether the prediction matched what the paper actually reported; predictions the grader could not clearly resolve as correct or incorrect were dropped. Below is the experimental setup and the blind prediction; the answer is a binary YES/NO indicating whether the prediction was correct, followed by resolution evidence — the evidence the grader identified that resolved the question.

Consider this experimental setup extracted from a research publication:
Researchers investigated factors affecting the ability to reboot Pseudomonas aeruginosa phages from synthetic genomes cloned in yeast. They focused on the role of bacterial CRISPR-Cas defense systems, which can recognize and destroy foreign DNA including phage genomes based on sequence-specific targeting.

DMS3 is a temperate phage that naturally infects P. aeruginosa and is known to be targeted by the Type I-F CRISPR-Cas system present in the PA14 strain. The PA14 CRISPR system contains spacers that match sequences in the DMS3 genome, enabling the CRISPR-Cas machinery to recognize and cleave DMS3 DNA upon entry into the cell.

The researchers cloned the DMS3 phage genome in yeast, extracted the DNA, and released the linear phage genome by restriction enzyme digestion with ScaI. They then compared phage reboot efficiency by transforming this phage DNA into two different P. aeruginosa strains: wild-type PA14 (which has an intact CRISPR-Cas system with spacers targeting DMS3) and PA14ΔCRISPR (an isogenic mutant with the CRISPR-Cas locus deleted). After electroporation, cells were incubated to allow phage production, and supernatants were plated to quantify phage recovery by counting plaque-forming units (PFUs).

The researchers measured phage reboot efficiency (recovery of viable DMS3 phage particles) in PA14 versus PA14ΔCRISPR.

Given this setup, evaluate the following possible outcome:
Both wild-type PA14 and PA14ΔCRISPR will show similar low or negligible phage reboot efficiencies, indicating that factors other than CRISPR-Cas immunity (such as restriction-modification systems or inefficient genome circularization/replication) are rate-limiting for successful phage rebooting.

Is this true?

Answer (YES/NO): YES